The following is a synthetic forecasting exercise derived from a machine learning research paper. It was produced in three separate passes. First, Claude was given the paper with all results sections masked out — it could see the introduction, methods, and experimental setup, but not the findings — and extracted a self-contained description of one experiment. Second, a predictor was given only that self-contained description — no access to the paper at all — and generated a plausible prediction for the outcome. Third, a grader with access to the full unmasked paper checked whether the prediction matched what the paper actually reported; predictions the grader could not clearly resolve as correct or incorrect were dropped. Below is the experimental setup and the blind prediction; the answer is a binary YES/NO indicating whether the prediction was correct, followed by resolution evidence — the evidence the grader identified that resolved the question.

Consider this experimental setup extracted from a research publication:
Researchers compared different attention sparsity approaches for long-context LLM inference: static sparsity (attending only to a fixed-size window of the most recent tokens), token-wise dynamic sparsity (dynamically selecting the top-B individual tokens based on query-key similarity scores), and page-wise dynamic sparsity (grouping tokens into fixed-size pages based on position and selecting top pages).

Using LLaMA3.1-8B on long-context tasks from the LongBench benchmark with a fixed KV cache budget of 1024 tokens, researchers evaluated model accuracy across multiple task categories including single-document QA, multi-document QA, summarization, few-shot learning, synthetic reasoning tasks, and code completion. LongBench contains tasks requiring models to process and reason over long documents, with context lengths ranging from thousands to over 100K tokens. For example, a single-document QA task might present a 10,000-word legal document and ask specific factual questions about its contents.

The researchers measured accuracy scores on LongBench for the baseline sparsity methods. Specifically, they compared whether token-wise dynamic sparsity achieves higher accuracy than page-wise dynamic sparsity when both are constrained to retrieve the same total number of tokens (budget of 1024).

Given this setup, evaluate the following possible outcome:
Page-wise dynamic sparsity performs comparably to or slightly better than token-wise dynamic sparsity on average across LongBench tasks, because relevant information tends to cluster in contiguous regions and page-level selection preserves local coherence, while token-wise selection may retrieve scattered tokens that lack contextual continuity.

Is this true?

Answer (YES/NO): NO